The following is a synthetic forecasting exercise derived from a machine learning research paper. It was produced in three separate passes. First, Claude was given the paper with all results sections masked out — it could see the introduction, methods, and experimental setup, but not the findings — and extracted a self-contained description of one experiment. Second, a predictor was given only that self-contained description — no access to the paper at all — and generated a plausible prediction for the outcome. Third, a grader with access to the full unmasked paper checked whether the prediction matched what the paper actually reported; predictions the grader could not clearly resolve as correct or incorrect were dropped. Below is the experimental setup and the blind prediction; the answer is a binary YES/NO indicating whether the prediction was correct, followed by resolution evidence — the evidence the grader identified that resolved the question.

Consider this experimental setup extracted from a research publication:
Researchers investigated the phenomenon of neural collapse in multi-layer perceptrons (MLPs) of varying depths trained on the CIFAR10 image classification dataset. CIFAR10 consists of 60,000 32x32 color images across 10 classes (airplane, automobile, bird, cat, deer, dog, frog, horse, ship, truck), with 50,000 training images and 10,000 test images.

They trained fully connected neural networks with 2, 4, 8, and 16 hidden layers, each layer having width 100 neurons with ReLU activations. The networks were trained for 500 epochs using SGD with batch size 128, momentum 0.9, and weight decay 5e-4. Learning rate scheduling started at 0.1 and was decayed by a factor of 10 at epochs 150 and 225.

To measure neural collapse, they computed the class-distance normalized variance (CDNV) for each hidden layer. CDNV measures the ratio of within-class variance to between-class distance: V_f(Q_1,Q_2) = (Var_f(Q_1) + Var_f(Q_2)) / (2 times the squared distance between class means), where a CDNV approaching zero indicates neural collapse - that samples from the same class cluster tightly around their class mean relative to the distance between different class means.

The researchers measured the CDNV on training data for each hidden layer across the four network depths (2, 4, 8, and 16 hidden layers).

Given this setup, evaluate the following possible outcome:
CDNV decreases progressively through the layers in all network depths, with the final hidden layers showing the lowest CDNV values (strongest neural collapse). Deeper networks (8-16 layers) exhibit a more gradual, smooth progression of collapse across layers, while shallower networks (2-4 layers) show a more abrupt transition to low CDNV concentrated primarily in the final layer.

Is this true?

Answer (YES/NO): NO